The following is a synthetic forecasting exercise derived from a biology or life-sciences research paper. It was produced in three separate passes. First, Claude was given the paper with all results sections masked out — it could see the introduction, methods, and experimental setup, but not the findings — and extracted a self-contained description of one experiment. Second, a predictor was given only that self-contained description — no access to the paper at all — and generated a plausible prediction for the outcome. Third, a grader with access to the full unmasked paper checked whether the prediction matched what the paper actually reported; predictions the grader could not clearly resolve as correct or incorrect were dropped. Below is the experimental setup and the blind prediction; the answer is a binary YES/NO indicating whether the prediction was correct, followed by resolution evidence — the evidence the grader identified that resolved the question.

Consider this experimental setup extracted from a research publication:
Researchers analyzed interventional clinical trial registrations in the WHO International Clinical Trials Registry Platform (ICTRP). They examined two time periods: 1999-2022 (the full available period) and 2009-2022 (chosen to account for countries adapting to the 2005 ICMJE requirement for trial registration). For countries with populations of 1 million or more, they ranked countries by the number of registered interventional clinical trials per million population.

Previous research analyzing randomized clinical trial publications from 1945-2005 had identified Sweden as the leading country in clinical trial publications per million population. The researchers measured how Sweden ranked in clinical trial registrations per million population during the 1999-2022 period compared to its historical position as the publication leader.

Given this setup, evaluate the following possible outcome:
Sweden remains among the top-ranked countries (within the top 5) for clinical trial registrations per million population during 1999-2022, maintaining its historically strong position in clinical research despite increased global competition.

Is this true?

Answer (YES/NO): NO